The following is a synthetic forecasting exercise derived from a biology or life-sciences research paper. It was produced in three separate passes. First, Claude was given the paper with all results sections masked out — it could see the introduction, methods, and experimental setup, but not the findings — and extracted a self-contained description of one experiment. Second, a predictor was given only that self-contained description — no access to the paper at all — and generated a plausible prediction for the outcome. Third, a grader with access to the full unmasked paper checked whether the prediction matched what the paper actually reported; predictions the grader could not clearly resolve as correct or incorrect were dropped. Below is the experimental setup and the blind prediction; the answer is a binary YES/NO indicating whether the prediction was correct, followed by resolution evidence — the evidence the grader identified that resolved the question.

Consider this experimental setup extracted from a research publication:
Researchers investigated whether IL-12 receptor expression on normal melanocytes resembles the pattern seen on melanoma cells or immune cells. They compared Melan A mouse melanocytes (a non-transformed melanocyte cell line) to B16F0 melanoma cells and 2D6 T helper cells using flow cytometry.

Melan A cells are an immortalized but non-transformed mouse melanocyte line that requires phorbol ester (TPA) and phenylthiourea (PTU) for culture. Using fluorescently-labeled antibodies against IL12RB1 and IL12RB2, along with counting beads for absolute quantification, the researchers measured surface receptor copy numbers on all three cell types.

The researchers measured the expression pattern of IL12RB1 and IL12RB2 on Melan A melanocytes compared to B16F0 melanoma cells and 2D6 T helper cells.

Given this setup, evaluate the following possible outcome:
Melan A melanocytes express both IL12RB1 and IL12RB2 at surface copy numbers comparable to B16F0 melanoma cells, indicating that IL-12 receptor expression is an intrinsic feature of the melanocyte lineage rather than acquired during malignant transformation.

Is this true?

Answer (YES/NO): NO